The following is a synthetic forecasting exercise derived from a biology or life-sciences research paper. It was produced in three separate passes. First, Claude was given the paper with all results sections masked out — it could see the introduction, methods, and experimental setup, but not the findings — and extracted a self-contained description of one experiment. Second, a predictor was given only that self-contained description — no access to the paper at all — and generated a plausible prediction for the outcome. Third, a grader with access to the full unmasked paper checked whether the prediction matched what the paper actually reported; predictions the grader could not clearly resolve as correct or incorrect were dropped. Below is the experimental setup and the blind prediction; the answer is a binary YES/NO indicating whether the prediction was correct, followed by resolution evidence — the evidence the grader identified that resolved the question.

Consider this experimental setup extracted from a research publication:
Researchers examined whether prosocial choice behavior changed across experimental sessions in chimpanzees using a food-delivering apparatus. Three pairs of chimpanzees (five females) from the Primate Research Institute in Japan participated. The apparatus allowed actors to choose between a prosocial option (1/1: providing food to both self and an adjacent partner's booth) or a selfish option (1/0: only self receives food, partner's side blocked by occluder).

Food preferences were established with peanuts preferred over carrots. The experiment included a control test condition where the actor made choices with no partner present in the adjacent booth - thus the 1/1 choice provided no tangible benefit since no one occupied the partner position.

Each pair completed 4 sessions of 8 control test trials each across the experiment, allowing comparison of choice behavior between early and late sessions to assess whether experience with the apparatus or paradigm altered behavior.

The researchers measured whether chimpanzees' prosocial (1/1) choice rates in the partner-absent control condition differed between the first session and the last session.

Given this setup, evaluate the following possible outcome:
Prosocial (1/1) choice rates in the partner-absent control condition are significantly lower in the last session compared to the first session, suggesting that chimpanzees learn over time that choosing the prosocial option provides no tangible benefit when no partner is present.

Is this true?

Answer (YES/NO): NO